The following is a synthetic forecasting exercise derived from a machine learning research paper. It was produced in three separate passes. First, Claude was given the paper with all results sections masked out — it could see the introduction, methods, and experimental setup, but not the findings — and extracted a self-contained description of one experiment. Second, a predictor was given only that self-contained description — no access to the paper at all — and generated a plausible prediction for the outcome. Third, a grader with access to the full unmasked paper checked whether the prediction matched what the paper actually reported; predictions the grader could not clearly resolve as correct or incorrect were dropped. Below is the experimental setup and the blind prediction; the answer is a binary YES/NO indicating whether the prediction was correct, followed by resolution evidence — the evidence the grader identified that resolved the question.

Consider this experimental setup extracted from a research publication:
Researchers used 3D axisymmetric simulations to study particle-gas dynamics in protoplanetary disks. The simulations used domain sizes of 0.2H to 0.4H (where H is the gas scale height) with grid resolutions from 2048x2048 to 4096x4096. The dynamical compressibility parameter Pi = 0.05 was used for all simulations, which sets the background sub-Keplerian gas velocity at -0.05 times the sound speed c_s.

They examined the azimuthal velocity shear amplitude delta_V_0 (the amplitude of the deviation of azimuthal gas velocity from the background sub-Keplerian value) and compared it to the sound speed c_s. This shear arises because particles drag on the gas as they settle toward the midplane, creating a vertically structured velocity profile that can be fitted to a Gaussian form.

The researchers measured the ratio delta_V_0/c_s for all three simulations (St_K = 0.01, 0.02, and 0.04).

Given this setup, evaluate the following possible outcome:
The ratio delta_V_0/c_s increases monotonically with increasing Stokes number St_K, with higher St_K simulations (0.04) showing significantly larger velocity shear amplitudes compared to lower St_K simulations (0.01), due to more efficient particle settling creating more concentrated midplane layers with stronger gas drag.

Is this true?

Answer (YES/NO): NO